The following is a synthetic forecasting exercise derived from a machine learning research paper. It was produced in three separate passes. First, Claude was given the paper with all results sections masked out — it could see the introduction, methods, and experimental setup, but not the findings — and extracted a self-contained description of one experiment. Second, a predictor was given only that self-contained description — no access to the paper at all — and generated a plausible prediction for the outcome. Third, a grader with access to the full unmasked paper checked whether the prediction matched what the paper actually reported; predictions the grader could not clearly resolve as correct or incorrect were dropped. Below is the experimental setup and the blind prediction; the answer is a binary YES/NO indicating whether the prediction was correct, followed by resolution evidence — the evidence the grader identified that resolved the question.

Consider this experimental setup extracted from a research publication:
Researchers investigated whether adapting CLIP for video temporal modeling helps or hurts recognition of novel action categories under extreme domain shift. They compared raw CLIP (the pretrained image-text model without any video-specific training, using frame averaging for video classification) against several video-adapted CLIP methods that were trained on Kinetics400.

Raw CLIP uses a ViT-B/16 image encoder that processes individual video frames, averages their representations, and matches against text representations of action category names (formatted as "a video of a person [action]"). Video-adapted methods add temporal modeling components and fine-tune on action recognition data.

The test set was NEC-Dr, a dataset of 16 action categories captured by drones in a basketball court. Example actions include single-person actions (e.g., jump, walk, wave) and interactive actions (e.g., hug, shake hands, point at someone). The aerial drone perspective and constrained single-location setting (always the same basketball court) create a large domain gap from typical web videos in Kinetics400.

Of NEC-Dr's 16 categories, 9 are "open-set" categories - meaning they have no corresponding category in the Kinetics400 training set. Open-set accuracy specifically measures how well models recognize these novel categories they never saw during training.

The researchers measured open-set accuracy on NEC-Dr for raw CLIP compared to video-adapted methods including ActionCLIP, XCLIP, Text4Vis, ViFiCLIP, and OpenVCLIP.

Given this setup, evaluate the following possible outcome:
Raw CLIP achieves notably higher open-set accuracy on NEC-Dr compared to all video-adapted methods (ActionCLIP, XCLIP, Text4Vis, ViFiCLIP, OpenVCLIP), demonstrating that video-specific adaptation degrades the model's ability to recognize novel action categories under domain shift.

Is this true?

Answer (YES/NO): YES